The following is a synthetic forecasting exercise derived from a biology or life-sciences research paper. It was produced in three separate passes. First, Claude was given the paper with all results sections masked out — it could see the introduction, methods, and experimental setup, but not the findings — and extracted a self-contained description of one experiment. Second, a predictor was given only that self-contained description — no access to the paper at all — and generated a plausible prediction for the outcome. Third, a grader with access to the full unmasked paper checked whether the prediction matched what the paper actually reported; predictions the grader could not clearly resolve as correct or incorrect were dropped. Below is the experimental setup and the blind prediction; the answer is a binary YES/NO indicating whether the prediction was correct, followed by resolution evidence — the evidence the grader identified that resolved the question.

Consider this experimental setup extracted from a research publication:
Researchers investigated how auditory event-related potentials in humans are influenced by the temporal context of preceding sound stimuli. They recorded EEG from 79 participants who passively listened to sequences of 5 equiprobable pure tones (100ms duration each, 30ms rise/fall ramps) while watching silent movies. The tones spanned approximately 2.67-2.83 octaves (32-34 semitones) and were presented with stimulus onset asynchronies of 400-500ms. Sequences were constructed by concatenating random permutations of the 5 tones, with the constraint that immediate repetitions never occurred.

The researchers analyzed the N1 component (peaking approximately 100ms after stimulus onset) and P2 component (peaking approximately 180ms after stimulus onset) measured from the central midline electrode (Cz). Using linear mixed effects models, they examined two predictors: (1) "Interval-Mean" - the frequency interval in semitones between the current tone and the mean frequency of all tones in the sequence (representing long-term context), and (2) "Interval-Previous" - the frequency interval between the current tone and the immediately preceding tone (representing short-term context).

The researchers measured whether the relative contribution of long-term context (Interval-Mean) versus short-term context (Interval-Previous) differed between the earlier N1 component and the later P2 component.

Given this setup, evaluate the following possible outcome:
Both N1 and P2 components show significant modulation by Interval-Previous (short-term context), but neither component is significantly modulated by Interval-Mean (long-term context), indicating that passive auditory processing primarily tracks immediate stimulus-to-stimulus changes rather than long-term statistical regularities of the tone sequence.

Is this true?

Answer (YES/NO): NO